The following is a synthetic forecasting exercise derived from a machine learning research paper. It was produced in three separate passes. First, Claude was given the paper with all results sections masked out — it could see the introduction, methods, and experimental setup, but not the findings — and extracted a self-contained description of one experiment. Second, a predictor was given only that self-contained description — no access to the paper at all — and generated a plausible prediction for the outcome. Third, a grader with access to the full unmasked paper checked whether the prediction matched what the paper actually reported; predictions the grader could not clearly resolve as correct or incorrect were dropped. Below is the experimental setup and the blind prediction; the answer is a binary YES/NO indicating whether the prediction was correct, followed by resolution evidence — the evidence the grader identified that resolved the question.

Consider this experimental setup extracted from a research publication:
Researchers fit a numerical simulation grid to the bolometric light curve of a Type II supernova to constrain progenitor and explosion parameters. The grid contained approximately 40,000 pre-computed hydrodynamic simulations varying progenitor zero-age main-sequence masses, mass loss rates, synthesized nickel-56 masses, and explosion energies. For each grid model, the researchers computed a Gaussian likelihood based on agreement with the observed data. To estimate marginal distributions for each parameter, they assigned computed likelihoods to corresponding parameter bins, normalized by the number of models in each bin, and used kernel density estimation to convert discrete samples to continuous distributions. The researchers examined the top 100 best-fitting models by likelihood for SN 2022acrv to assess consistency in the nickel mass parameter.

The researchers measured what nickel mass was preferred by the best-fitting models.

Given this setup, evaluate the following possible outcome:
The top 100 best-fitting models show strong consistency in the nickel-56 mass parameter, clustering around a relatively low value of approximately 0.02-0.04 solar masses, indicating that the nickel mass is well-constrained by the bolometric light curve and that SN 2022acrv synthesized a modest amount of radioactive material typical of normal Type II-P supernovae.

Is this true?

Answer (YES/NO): NO